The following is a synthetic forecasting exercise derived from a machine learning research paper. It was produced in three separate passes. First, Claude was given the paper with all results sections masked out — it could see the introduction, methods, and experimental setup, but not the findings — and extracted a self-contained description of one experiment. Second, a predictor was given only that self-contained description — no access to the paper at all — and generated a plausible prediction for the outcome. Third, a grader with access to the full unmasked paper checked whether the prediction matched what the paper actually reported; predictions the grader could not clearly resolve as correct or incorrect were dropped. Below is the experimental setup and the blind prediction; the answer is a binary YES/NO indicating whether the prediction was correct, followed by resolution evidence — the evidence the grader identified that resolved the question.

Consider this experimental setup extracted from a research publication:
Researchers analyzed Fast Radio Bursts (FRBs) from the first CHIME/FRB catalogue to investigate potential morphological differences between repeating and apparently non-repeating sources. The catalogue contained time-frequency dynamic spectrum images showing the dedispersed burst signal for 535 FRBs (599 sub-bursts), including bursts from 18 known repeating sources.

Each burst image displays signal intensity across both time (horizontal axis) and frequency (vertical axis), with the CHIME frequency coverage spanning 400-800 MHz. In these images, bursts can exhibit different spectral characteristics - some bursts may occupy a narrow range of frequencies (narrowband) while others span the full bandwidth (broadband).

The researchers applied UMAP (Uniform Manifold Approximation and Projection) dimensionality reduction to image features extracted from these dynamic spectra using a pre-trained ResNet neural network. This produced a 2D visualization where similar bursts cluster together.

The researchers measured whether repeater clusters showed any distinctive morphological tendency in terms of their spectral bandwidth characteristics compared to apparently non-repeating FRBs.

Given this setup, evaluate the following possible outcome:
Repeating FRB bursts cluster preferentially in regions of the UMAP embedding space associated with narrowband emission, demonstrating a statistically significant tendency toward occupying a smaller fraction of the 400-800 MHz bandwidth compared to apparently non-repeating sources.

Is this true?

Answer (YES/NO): YES